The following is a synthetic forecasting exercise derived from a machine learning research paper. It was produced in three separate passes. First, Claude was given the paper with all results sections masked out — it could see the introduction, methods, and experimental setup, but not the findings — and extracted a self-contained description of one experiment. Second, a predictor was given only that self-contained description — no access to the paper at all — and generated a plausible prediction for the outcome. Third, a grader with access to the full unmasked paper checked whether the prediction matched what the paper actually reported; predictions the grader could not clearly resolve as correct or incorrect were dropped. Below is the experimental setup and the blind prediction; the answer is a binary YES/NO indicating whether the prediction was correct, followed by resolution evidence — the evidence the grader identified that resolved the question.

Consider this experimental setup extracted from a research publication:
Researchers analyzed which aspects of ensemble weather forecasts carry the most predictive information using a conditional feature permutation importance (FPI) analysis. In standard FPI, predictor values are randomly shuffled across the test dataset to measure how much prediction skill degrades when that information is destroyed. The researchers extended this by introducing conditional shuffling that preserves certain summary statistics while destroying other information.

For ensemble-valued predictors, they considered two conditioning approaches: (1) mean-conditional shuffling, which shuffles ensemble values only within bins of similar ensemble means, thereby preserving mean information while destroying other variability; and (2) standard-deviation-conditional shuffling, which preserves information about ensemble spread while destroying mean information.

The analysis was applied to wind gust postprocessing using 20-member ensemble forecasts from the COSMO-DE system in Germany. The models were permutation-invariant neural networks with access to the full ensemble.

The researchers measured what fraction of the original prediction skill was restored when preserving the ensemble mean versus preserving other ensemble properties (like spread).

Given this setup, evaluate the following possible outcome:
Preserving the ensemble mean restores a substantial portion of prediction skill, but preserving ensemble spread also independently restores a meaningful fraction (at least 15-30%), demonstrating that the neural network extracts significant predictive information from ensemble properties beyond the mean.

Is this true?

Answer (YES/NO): NO